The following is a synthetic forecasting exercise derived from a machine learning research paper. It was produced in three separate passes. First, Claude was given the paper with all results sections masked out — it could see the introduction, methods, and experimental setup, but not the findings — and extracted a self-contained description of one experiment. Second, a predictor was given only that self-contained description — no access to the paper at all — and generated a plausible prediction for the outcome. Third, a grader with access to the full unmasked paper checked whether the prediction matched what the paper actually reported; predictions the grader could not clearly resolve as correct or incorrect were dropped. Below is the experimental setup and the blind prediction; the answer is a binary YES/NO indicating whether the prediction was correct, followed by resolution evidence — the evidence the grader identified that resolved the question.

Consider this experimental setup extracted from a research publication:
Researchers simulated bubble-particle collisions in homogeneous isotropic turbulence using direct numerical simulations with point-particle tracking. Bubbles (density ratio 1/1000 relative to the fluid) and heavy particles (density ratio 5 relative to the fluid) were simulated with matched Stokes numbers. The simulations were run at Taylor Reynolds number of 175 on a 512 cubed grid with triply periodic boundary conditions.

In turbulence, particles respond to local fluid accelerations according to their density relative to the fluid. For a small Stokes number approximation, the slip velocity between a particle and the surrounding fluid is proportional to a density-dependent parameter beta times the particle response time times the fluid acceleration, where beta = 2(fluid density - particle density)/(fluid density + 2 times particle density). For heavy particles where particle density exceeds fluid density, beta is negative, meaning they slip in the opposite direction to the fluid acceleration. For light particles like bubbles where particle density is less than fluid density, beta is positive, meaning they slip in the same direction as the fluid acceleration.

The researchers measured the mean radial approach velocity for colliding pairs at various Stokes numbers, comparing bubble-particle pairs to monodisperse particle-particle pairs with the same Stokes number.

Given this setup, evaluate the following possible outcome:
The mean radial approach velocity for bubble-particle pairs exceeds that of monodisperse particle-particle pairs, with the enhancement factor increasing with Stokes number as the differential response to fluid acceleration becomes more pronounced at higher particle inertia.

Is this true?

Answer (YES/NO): NO